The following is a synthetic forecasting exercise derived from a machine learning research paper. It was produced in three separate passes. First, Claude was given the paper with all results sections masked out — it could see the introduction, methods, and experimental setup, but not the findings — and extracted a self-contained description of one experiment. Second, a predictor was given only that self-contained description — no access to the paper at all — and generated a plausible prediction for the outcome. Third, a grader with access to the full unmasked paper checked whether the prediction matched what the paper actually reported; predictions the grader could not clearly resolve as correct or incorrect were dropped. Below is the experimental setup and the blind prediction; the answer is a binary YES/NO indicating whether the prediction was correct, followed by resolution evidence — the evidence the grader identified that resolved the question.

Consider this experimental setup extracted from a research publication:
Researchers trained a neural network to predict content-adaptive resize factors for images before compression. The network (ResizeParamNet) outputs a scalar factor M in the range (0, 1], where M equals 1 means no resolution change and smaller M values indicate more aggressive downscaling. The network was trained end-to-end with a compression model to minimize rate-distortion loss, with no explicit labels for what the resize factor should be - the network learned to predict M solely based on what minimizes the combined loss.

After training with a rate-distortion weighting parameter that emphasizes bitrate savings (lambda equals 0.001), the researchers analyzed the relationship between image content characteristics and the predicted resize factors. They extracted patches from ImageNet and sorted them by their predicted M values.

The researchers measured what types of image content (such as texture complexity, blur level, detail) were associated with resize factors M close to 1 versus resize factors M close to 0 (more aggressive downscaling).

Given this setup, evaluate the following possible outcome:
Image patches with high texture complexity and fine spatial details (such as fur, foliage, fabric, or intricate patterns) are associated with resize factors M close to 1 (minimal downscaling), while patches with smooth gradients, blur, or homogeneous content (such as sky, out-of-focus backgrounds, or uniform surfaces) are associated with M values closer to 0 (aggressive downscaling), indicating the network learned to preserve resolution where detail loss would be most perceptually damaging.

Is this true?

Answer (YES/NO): YES